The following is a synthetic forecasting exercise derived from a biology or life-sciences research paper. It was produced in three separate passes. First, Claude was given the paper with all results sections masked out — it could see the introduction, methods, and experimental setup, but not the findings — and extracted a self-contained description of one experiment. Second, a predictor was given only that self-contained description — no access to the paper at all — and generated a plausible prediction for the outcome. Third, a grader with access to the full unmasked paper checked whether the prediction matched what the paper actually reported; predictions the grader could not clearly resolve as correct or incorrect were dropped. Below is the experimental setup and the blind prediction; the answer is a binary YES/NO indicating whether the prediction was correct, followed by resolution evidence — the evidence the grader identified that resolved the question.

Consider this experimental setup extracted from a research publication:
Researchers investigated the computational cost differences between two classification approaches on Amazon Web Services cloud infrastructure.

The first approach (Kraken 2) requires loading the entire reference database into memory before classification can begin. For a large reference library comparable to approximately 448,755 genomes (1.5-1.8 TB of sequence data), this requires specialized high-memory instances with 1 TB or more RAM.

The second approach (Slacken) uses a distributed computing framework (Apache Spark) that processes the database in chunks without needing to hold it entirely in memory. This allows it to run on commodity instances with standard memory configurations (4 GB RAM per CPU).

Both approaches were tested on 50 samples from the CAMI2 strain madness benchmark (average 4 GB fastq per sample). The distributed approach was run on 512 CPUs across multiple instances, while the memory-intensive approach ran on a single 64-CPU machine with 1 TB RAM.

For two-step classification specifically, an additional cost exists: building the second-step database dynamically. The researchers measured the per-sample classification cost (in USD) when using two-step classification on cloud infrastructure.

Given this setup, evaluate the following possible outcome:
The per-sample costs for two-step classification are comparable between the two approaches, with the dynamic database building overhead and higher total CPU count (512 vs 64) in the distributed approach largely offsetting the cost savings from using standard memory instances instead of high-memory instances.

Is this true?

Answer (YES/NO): NO